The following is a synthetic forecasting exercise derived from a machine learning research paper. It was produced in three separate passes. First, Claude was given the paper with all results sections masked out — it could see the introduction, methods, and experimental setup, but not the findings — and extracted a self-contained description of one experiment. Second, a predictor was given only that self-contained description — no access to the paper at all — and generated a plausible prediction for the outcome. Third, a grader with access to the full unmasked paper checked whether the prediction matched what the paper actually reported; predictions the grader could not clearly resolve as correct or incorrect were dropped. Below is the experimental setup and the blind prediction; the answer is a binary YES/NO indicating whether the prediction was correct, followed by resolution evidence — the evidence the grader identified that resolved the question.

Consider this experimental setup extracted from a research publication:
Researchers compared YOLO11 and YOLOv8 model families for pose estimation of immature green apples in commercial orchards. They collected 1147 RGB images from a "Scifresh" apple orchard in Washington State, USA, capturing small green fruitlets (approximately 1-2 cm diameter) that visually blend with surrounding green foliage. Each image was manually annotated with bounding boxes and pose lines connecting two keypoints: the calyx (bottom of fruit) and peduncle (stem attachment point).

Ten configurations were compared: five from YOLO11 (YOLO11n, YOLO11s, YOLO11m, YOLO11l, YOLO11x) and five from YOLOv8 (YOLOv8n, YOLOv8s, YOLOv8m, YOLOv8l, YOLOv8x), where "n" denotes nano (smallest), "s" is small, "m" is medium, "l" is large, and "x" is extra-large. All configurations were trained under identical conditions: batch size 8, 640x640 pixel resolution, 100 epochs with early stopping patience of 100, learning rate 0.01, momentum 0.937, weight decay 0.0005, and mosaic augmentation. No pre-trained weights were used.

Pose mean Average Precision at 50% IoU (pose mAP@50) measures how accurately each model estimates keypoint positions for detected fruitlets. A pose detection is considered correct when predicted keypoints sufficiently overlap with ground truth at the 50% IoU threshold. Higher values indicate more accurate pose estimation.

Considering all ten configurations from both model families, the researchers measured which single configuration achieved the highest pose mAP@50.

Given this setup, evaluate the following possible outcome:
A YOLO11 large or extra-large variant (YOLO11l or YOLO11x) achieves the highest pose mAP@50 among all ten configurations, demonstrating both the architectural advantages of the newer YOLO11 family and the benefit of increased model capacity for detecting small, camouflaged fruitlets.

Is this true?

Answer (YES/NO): NO